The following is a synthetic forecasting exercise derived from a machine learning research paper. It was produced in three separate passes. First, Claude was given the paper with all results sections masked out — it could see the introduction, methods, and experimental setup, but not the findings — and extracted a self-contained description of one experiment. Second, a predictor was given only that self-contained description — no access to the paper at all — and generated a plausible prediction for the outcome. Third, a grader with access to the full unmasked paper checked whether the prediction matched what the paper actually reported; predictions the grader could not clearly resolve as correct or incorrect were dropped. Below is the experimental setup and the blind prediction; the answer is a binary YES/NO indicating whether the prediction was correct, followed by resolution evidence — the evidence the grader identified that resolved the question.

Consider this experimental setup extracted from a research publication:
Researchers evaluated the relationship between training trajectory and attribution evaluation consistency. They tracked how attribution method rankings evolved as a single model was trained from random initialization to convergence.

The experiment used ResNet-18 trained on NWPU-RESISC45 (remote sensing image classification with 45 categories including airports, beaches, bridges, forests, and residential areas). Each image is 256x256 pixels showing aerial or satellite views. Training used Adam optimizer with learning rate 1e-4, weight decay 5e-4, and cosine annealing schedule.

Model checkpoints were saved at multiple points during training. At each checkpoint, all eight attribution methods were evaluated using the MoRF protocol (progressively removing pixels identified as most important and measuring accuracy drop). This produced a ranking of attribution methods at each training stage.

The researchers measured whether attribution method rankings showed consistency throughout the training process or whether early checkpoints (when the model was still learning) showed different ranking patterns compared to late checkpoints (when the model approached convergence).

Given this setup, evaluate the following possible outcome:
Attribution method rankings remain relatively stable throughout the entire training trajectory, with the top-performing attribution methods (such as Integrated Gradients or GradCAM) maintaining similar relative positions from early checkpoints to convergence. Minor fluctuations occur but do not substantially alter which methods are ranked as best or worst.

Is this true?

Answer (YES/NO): YES